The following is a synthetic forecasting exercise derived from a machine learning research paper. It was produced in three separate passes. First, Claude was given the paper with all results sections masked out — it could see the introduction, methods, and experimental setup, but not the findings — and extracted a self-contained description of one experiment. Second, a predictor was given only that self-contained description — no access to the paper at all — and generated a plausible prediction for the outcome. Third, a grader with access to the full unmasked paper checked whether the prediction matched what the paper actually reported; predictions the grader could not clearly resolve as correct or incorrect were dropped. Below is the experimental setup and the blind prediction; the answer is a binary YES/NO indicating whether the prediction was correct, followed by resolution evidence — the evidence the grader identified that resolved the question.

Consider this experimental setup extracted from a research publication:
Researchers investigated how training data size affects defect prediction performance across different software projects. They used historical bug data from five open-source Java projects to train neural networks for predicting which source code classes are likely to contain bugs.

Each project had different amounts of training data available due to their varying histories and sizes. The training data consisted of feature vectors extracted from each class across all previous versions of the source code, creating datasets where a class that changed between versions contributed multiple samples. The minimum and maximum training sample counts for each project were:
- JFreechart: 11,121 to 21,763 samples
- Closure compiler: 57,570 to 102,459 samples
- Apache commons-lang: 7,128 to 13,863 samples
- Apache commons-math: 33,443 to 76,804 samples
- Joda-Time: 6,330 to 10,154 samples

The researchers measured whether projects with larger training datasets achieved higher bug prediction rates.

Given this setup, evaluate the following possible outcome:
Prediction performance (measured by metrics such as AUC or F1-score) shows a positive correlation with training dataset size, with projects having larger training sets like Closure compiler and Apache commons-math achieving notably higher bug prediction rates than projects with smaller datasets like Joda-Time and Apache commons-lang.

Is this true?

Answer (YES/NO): NO